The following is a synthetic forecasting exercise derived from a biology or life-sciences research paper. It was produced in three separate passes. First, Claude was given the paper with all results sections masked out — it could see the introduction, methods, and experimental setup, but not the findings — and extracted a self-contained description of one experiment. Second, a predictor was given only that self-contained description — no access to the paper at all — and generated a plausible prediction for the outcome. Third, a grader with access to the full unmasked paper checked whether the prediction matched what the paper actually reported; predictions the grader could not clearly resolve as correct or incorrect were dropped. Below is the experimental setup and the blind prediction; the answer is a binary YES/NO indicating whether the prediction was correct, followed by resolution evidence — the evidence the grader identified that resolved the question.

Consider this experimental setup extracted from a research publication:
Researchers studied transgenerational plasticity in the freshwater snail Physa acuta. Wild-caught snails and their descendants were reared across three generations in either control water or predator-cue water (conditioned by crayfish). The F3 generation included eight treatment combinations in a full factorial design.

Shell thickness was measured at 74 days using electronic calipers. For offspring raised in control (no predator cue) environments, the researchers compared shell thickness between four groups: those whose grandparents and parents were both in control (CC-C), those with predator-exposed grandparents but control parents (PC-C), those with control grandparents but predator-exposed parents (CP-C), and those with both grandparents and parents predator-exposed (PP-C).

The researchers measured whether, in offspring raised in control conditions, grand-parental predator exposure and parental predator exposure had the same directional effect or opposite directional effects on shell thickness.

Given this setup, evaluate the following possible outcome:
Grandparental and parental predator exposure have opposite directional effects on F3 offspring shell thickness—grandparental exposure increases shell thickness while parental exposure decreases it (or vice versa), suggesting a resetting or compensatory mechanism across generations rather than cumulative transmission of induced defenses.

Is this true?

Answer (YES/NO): YES